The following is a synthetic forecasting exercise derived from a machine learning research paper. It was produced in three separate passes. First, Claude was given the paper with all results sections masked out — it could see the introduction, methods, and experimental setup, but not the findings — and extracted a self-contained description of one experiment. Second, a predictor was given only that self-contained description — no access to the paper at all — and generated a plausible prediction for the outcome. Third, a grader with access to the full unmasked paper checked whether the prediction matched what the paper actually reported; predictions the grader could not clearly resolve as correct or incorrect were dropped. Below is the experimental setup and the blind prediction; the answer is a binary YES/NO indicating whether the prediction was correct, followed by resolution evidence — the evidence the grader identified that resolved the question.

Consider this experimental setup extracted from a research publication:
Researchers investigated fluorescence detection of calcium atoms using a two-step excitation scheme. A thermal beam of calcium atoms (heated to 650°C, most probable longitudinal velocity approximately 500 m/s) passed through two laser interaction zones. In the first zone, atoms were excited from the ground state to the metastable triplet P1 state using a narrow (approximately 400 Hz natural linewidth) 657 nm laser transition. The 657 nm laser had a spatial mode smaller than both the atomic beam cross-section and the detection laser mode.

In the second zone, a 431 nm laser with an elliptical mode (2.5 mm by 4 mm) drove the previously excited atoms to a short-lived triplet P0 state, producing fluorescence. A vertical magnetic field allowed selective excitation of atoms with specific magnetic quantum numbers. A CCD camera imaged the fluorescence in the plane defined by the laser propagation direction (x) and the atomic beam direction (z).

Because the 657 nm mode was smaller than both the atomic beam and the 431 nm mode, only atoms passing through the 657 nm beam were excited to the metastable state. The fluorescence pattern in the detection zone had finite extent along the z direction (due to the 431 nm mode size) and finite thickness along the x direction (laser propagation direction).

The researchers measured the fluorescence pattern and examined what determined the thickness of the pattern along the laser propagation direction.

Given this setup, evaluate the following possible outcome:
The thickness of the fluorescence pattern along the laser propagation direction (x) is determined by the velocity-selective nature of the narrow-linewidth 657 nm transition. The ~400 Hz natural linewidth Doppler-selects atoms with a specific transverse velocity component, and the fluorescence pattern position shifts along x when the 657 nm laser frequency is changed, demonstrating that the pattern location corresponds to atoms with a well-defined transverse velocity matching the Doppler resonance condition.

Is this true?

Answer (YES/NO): NO